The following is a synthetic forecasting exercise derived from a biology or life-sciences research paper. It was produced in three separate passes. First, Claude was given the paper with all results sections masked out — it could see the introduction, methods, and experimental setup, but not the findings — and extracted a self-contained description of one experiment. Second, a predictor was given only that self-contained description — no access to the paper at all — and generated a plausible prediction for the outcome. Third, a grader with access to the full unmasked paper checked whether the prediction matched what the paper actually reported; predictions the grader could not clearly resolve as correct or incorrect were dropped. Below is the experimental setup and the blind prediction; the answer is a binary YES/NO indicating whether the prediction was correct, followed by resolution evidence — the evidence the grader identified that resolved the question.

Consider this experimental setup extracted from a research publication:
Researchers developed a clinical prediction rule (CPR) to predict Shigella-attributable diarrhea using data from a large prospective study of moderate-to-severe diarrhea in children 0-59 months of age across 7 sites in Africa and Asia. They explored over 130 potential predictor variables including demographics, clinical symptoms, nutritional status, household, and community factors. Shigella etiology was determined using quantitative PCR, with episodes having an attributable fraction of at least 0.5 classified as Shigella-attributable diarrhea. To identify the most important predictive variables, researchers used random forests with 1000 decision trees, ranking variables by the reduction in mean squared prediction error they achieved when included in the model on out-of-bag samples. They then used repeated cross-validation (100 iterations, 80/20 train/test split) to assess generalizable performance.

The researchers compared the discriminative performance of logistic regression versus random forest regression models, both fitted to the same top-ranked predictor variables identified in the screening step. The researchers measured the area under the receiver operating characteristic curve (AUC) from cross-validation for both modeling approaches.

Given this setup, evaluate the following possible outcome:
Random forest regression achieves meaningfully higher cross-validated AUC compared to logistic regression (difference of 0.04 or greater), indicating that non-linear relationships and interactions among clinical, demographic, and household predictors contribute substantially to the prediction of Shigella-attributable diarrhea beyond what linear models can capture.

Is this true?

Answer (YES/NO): NO